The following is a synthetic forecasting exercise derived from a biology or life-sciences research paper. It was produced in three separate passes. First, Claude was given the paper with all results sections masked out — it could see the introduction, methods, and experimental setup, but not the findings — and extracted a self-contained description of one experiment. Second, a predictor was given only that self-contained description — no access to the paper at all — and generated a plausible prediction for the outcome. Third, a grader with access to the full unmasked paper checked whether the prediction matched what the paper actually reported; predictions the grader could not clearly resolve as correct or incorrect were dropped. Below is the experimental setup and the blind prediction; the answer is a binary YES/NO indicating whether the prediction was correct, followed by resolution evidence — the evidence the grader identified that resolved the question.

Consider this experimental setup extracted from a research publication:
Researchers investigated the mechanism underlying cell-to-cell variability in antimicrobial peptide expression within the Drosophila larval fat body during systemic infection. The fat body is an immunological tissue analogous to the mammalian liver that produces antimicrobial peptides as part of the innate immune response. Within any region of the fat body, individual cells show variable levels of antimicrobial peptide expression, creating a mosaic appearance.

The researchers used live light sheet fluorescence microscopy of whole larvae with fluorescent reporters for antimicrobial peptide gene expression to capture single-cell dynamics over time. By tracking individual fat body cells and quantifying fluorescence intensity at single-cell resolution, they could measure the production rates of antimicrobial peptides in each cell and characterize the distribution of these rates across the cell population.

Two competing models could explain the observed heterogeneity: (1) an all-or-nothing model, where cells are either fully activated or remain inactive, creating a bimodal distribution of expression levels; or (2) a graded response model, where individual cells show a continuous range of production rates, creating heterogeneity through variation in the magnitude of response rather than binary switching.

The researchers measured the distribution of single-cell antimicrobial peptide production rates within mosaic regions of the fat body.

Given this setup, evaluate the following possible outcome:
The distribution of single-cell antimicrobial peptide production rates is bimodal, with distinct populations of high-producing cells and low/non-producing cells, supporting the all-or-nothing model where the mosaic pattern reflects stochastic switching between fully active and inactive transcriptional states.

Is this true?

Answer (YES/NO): NO